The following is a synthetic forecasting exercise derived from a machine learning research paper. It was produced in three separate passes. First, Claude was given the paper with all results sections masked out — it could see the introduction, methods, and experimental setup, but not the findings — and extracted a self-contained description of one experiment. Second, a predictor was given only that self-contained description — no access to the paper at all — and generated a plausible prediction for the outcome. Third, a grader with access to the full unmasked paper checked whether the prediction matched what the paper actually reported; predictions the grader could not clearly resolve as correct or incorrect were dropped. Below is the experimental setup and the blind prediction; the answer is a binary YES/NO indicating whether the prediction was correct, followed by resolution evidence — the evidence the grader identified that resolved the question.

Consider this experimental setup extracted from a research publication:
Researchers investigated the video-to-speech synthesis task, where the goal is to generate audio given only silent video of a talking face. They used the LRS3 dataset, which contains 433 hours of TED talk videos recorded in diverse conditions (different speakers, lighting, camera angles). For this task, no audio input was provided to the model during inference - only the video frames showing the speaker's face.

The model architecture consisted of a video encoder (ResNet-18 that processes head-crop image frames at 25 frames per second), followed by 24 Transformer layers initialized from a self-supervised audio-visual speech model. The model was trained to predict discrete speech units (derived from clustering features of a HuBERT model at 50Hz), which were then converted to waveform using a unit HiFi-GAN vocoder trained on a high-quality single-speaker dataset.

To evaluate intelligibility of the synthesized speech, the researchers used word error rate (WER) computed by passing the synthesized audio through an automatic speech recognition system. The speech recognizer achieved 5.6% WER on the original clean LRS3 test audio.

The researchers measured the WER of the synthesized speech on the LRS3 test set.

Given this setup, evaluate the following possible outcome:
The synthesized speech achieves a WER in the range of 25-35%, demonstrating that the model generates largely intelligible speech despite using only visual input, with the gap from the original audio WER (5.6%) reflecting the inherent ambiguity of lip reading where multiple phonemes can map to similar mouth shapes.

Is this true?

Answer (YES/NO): YES